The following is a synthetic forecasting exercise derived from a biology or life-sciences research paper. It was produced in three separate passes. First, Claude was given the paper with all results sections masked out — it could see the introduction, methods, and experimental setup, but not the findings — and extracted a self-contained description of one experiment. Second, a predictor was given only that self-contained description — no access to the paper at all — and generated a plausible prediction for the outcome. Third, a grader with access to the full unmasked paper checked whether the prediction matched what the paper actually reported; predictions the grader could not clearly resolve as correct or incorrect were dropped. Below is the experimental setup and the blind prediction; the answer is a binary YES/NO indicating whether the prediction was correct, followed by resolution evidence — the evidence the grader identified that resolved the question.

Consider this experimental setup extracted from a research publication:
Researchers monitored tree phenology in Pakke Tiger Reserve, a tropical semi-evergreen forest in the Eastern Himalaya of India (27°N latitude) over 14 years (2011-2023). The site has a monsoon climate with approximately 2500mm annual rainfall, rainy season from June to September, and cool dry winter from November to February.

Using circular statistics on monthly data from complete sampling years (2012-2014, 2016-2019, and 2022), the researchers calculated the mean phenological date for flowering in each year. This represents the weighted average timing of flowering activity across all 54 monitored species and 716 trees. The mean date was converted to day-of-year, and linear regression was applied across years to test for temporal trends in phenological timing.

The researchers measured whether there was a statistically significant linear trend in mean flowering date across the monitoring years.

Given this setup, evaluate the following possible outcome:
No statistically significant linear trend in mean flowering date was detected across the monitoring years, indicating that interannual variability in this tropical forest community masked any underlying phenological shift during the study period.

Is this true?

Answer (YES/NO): YES